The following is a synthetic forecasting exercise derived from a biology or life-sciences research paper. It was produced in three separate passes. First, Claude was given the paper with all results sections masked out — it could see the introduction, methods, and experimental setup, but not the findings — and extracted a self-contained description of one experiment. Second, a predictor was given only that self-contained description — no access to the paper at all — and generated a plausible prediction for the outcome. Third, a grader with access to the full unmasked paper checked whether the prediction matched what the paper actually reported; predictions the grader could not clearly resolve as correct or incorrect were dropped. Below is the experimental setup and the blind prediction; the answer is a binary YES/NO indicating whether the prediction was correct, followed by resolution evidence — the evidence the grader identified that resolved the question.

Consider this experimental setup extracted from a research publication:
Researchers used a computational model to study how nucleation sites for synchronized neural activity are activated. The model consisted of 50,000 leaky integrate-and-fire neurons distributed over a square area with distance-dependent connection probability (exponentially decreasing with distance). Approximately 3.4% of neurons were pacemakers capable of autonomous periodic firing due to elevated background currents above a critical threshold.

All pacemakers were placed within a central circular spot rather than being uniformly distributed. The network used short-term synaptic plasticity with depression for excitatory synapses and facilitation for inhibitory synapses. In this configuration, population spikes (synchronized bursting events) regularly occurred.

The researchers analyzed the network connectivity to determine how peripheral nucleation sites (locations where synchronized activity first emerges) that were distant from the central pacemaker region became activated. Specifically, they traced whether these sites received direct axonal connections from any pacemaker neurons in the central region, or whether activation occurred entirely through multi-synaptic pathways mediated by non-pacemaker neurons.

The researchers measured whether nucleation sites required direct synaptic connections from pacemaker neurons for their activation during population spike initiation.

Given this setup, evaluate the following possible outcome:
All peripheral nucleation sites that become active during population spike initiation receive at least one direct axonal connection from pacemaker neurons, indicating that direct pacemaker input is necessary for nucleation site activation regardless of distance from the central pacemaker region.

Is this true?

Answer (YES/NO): NO